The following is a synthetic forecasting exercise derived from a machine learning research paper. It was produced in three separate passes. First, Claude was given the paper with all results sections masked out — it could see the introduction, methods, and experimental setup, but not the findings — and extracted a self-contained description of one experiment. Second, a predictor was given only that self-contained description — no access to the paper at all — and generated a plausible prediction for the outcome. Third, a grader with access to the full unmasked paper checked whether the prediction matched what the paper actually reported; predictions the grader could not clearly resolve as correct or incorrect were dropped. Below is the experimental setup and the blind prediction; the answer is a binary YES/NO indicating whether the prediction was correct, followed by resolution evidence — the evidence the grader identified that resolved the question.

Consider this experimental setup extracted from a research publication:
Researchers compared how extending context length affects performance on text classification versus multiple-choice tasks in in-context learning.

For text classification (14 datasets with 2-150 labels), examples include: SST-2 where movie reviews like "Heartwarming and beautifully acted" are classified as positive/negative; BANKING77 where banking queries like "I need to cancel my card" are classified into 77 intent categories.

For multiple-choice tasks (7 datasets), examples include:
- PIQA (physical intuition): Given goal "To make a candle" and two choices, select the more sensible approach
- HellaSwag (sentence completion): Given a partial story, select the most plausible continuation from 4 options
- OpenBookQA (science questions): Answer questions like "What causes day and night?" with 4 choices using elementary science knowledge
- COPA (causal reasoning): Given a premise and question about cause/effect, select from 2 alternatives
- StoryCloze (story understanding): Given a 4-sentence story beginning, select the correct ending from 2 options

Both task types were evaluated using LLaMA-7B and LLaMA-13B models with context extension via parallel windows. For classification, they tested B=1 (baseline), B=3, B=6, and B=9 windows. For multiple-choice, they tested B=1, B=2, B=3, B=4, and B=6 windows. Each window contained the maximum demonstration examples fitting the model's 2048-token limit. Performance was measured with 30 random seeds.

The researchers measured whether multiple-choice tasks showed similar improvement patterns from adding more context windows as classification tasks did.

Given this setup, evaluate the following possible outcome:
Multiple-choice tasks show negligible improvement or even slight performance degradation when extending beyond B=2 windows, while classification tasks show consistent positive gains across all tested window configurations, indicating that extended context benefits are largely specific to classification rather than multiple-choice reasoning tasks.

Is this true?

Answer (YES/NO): NO